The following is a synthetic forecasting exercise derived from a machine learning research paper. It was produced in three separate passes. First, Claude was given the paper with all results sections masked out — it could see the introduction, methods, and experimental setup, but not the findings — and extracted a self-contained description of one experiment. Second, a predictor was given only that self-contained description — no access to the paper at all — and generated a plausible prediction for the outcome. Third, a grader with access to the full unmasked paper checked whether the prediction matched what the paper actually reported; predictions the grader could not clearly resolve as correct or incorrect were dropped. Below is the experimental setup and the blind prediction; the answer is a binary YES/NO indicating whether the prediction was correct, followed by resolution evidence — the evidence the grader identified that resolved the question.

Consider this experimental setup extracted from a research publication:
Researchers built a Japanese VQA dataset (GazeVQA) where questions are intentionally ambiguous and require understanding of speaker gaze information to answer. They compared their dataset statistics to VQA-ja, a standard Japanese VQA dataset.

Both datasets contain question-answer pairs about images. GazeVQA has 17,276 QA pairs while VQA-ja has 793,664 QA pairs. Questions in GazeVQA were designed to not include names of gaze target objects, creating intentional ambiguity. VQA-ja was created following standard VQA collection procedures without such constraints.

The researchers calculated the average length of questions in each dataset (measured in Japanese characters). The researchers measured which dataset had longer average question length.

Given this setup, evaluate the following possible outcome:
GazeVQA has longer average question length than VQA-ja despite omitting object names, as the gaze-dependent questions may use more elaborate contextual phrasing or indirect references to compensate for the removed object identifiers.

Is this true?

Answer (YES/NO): YES